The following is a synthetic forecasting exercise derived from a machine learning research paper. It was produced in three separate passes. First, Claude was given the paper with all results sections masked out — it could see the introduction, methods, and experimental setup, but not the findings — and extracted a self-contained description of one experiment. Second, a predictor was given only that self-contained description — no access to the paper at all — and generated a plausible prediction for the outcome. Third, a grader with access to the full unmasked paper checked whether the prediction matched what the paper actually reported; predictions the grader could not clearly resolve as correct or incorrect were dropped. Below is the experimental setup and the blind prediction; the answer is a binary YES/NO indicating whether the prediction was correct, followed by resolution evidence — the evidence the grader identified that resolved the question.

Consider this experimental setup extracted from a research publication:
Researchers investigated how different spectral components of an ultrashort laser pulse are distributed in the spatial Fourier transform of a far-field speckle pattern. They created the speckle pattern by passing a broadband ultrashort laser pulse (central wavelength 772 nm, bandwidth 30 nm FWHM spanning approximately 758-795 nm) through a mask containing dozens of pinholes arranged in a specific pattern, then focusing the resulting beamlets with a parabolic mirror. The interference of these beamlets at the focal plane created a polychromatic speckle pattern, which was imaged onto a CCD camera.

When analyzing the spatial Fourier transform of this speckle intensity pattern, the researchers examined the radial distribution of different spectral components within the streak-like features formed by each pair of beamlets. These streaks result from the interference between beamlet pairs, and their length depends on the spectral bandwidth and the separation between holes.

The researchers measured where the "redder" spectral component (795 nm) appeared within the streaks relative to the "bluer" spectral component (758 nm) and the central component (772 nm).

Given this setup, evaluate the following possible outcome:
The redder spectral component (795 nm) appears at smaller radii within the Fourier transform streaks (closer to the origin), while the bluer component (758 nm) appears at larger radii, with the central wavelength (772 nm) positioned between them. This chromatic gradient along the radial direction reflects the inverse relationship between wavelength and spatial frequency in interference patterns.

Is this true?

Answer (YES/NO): YES